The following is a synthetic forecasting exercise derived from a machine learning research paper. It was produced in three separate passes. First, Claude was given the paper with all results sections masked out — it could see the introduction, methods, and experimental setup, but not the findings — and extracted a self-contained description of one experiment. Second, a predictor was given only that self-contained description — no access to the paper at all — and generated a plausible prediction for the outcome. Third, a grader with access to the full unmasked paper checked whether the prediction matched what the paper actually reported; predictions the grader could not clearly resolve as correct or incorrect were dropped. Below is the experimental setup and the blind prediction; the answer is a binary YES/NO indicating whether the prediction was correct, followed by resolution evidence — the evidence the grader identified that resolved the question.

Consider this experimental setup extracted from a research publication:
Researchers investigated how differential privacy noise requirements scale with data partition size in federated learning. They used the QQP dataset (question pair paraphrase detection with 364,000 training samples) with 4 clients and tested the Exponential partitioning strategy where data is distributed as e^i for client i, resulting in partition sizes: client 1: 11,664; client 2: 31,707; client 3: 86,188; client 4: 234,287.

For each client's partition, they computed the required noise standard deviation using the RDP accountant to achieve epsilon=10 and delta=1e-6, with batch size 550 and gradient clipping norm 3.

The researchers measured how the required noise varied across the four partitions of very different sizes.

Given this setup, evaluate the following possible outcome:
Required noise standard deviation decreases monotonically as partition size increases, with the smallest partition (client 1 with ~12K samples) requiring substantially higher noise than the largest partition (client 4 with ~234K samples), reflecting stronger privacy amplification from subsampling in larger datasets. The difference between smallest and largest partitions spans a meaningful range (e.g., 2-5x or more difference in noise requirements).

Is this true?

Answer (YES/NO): NO